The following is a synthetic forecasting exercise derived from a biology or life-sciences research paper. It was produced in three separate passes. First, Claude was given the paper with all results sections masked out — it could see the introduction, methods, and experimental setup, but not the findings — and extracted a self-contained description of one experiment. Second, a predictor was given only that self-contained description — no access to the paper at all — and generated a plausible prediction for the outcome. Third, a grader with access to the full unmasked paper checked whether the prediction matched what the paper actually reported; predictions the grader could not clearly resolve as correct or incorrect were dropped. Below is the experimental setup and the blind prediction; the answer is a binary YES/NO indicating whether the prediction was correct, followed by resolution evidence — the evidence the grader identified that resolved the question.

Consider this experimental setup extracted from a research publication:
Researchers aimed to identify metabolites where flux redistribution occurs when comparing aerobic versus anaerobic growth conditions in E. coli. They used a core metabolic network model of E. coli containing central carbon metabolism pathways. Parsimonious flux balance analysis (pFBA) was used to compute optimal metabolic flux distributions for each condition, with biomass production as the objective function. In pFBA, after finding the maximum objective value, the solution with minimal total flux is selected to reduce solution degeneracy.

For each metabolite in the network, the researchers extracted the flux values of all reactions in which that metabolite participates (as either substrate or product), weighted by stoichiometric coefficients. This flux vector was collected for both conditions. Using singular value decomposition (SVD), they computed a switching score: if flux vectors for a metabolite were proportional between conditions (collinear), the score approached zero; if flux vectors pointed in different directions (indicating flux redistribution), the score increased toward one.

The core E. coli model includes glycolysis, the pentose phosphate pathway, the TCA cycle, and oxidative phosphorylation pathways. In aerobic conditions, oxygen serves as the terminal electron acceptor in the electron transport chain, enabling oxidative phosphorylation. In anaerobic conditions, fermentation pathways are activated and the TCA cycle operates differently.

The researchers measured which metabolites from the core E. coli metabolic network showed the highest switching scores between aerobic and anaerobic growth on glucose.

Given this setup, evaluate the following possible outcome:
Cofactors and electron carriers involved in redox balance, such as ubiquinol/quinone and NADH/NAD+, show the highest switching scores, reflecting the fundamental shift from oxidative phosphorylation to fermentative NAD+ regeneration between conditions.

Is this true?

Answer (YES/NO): NO